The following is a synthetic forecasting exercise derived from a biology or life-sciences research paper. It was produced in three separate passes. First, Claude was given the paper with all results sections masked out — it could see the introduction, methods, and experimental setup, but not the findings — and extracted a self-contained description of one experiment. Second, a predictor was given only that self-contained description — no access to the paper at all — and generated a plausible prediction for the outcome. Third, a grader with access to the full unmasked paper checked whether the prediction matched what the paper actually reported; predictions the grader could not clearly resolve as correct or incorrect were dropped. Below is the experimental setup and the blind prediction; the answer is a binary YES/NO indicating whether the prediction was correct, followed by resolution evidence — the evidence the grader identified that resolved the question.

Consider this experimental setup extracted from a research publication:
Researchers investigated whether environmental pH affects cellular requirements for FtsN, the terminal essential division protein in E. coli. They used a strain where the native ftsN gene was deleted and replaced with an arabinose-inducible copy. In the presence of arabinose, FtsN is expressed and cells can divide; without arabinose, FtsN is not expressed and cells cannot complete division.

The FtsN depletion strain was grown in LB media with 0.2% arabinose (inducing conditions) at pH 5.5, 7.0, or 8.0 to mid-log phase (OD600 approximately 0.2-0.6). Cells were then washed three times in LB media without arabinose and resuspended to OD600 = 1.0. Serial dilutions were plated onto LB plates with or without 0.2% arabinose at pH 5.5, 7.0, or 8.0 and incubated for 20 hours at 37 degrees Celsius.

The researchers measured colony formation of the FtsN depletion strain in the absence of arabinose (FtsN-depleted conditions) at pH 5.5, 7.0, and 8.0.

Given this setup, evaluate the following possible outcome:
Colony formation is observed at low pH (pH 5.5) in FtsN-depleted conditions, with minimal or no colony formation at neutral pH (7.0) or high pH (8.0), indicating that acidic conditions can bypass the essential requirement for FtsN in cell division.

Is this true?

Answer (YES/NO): NO